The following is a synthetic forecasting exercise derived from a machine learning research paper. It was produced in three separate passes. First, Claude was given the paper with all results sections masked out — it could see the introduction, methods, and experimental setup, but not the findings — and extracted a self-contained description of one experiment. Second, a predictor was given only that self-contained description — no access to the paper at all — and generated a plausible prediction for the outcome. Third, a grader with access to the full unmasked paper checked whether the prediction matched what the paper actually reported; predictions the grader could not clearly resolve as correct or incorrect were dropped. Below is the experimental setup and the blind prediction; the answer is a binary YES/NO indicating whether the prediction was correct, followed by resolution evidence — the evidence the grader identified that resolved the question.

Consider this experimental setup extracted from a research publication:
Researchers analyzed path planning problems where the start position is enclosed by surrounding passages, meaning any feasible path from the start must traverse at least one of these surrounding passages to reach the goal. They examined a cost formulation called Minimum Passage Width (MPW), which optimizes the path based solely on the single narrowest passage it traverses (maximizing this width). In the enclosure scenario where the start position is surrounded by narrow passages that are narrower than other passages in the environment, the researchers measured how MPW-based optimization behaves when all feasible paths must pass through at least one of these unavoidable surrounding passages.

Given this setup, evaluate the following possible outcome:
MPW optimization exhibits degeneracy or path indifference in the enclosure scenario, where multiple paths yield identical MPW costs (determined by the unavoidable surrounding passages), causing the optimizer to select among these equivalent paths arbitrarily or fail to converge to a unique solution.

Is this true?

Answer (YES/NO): NO